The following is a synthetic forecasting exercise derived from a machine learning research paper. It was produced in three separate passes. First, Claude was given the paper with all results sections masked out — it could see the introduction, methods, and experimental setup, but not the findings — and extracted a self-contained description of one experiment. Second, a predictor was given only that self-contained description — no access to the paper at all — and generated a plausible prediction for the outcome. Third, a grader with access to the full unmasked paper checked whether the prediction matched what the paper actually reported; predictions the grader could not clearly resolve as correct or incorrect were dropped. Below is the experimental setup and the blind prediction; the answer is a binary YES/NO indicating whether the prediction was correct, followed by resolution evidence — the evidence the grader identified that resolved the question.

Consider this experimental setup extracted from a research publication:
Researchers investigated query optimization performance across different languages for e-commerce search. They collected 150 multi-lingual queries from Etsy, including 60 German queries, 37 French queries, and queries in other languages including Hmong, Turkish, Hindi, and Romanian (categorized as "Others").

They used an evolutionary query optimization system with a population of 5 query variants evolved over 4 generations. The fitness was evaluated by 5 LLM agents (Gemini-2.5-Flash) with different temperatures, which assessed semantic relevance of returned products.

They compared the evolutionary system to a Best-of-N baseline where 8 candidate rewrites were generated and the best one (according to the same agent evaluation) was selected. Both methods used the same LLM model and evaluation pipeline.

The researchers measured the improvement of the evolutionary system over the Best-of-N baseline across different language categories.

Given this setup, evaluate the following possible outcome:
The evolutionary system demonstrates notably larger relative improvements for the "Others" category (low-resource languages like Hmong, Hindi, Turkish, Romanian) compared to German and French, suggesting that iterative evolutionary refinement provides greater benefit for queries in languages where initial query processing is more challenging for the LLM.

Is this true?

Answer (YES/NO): NO